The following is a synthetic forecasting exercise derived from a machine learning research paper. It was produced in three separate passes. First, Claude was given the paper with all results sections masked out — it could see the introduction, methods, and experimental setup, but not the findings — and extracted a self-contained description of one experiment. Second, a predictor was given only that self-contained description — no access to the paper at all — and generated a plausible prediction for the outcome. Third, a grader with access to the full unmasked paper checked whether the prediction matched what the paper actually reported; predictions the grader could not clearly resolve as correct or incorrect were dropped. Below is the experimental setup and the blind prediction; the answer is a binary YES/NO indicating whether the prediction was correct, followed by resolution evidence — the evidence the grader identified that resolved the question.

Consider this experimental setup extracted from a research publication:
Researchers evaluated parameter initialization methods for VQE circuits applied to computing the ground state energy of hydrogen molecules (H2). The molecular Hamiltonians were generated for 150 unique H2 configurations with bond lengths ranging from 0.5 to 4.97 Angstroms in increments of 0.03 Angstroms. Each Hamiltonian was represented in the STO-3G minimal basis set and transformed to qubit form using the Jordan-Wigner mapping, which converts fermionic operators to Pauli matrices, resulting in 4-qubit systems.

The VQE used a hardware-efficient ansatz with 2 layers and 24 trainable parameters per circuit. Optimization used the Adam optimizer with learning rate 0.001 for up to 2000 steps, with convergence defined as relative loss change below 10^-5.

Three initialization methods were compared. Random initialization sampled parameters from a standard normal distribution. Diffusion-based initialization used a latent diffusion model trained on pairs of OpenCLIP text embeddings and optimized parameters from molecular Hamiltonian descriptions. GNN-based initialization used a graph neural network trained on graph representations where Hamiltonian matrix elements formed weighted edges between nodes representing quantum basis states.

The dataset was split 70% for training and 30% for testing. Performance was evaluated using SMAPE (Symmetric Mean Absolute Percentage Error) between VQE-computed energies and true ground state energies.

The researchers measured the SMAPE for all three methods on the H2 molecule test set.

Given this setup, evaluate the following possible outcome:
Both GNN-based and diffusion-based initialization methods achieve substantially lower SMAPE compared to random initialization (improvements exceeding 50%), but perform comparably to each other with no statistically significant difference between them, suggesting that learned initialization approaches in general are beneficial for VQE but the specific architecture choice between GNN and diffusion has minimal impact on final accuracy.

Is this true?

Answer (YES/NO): NO